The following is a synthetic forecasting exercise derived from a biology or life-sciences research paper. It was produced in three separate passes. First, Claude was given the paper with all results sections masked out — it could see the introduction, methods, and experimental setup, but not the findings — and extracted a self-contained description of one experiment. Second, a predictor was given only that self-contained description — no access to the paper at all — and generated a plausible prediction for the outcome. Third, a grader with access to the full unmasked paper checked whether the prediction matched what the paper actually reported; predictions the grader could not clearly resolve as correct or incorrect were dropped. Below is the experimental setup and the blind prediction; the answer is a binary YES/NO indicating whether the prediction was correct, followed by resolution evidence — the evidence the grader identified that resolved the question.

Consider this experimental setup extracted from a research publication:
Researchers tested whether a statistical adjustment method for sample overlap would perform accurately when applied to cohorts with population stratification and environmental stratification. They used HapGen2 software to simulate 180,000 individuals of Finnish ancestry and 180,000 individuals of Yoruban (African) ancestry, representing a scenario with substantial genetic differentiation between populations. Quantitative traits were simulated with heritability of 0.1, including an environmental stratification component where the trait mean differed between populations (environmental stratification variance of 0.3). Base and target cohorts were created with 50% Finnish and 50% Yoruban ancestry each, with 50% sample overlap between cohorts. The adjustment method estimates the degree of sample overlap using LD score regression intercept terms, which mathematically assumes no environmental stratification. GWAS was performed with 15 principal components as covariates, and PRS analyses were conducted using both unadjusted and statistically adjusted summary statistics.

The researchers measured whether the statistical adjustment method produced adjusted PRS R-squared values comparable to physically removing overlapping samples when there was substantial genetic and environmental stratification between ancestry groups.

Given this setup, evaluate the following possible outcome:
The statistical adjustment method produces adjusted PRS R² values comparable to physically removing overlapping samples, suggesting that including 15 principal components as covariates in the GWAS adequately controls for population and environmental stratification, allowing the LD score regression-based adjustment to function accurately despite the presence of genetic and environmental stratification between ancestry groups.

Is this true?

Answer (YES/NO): NO